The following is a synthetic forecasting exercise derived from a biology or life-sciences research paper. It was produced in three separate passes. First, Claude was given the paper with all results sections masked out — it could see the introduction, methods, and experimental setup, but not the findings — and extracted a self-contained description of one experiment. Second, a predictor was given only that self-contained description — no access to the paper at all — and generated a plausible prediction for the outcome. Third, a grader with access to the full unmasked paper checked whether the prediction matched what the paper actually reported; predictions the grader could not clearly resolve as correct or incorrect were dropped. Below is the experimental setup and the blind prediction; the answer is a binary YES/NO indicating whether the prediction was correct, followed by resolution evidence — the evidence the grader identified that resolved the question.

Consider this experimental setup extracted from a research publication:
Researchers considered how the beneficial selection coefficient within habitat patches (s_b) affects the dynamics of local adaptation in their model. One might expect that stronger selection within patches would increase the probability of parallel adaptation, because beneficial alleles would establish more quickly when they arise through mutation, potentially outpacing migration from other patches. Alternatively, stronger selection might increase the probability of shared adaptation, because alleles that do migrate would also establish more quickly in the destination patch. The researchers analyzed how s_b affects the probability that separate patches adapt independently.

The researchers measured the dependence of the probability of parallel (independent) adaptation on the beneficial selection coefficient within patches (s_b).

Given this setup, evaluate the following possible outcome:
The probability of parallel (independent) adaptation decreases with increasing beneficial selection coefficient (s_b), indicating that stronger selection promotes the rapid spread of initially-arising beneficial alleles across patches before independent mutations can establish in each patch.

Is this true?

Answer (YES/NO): NO